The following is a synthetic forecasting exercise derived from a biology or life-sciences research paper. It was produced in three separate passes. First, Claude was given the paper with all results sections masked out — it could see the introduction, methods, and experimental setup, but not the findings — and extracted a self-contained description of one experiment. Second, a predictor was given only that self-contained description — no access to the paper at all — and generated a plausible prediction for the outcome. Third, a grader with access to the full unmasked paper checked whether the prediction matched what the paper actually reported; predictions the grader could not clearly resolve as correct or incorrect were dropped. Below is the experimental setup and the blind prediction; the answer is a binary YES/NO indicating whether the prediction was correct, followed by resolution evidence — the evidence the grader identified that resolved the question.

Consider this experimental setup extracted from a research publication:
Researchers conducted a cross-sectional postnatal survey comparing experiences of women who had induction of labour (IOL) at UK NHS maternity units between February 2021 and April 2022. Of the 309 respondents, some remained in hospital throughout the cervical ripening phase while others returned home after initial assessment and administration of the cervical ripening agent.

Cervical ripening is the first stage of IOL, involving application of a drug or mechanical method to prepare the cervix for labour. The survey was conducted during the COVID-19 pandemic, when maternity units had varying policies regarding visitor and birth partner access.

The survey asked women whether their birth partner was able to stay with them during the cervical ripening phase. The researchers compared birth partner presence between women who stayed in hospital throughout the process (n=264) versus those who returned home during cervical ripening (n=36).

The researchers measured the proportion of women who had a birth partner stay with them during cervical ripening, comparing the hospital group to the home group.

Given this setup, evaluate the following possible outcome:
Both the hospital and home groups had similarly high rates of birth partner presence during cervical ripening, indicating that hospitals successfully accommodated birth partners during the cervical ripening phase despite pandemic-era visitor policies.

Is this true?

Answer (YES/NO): NO